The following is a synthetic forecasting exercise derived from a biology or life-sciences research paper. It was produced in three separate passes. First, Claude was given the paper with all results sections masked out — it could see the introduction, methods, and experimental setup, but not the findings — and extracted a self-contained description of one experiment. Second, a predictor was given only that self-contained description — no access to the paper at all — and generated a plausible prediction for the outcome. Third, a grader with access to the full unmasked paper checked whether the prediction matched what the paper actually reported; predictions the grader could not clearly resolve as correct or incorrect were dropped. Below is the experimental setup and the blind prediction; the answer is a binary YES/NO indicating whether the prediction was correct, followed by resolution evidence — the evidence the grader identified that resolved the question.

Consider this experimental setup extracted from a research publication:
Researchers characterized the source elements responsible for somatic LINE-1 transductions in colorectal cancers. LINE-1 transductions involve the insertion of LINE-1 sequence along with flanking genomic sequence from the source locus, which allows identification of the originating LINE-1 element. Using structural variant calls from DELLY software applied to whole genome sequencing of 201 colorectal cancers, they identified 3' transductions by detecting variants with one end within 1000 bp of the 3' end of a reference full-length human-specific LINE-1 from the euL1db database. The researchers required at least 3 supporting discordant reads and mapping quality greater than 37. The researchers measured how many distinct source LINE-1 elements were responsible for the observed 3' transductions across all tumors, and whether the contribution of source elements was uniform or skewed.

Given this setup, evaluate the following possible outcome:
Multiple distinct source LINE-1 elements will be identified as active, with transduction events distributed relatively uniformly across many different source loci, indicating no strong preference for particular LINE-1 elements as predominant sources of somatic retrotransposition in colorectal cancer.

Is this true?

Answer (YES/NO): NO